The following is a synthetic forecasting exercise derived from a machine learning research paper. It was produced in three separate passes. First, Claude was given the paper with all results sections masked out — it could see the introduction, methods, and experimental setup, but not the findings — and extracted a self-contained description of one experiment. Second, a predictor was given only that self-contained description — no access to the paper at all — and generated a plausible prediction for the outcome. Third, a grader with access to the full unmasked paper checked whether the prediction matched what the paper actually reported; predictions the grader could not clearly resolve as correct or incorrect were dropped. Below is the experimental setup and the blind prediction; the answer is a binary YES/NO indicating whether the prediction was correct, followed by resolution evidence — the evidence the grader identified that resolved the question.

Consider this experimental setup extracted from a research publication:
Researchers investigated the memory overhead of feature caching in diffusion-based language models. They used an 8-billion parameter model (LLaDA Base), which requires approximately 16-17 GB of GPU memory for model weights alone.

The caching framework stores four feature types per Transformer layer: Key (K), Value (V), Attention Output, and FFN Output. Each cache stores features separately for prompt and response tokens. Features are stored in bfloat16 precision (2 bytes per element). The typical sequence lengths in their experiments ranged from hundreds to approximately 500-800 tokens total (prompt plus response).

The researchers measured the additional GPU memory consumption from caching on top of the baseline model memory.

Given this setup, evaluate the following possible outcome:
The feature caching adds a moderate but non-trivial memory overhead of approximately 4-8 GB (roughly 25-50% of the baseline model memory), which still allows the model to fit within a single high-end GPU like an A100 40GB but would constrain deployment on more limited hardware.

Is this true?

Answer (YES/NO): NO